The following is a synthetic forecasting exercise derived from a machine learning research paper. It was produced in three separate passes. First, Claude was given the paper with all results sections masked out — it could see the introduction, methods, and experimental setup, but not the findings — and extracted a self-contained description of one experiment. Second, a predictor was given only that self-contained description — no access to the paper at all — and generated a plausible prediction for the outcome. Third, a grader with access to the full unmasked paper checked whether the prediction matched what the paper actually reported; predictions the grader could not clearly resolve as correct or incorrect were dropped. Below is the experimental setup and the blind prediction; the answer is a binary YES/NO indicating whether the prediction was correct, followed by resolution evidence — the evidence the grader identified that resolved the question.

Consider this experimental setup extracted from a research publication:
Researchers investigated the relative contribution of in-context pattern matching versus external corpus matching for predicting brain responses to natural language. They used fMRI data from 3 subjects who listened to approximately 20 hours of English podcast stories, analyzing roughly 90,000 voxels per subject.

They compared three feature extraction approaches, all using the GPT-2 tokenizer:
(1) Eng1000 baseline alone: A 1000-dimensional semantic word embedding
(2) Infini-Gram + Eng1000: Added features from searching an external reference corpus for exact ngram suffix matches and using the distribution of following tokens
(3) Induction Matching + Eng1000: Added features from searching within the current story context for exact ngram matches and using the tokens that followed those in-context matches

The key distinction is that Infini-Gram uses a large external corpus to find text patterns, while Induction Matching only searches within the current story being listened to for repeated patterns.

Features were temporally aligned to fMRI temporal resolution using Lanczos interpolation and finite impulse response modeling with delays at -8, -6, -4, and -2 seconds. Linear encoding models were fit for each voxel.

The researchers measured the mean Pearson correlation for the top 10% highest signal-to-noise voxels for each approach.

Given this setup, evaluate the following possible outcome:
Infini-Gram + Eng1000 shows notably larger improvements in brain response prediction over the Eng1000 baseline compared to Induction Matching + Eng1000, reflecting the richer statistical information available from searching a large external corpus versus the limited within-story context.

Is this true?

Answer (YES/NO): NO